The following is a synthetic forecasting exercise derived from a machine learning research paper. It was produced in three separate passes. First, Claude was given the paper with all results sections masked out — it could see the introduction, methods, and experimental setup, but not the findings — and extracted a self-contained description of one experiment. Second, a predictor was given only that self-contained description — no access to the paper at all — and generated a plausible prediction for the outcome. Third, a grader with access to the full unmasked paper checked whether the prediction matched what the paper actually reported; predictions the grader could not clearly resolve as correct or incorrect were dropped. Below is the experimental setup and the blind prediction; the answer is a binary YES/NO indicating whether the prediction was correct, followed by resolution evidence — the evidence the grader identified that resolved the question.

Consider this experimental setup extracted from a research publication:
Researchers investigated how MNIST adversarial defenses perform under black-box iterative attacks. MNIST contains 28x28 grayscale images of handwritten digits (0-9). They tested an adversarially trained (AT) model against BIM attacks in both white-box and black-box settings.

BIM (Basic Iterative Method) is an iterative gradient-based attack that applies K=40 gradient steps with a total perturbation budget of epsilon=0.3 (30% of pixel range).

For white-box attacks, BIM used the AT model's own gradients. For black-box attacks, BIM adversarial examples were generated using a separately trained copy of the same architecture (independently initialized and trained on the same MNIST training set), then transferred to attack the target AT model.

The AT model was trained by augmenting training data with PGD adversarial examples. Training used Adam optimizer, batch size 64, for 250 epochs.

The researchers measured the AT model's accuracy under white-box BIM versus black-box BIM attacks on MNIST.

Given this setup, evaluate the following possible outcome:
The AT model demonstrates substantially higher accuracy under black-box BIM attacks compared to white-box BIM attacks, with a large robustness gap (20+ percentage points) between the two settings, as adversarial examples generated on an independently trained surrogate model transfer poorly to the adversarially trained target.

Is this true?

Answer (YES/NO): NO